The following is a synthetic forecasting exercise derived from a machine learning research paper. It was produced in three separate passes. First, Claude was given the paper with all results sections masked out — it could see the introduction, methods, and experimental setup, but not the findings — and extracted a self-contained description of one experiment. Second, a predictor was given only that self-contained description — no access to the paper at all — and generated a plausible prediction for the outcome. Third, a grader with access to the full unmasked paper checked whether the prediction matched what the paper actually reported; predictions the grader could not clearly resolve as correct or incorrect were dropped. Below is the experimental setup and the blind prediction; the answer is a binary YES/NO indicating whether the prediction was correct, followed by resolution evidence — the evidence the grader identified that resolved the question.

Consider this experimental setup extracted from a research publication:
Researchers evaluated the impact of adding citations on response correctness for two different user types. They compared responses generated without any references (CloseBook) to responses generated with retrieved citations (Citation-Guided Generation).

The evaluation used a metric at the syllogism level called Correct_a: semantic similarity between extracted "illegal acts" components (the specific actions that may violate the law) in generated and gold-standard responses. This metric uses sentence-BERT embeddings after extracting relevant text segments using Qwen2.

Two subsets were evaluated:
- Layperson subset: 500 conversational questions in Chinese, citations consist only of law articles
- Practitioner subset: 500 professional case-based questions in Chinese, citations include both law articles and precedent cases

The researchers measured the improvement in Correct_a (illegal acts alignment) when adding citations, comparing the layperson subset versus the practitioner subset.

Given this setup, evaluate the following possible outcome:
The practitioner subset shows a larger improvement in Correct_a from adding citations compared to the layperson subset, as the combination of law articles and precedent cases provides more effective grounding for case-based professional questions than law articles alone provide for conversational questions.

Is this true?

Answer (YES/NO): NO